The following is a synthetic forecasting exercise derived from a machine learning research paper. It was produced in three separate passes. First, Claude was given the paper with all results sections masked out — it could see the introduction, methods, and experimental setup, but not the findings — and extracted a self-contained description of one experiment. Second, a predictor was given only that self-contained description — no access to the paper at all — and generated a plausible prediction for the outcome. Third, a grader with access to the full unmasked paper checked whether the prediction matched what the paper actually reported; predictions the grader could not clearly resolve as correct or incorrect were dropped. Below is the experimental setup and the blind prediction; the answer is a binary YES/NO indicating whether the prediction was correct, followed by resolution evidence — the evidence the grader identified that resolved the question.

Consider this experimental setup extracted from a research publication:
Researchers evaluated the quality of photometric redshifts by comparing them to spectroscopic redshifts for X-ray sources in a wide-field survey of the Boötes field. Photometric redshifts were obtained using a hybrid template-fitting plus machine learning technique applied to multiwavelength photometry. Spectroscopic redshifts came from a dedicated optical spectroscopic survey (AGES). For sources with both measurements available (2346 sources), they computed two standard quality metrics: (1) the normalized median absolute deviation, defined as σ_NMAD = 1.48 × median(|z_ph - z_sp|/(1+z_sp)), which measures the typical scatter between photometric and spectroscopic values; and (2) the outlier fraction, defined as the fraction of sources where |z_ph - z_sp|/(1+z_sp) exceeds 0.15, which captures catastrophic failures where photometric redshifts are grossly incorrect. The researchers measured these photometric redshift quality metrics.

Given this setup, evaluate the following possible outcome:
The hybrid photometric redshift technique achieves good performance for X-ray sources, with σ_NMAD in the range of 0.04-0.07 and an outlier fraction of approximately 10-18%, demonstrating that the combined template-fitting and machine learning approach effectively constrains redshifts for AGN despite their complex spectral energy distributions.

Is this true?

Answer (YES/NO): YES